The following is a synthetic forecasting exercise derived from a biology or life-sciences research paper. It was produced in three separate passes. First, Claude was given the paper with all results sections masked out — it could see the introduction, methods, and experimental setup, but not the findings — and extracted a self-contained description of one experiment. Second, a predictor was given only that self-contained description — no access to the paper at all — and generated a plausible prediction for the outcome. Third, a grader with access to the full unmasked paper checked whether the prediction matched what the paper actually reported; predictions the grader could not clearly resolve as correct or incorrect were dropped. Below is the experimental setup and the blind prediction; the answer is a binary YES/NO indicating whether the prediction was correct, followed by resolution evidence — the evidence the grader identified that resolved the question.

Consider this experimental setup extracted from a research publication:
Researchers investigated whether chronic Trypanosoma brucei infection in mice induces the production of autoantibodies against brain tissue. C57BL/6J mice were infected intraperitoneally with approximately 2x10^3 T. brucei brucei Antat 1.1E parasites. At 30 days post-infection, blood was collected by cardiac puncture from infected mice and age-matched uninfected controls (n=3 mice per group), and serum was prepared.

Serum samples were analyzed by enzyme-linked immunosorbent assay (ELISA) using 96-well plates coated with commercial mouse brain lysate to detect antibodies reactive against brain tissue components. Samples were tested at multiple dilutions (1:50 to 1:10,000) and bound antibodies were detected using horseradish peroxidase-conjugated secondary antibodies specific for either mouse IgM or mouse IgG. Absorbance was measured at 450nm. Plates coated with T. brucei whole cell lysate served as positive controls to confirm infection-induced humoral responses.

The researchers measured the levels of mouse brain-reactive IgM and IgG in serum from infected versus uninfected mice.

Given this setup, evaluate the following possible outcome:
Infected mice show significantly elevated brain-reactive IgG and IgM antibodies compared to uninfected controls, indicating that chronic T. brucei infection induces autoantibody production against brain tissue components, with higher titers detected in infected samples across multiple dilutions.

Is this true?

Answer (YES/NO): YES